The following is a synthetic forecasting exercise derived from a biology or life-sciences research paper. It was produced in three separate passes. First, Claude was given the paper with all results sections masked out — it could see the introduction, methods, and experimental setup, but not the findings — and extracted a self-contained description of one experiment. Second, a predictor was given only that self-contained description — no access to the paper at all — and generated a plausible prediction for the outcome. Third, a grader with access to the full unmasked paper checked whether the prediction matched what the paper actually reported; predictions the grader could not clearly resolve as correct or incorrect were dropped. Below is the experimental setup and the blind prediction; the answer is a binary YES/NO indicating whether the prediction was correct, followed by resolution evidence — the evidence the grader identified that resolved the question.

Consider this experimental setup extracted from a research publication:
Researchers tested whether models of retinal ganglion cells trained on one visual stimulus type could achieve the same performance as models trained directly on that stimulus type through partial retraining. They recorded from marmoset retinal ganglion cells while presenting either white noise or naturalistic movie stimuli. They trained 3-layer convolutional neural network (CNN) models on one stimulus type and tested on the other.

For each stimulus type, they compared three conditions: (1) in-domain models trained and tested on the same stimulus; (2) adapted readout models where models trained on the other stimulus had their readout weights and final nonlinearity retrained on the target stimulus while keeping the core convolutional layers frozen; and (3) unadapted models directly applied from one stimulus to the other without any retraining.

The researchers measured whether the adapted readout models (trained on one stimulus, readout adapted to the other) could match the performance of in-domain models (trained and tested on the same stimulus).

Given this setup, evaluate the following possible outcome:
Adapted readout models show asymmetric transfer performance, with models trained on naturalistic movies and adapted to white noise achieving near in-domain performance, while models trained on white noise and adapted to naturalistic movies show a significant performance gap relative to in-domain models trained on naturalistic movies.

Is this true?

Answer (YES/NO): NO